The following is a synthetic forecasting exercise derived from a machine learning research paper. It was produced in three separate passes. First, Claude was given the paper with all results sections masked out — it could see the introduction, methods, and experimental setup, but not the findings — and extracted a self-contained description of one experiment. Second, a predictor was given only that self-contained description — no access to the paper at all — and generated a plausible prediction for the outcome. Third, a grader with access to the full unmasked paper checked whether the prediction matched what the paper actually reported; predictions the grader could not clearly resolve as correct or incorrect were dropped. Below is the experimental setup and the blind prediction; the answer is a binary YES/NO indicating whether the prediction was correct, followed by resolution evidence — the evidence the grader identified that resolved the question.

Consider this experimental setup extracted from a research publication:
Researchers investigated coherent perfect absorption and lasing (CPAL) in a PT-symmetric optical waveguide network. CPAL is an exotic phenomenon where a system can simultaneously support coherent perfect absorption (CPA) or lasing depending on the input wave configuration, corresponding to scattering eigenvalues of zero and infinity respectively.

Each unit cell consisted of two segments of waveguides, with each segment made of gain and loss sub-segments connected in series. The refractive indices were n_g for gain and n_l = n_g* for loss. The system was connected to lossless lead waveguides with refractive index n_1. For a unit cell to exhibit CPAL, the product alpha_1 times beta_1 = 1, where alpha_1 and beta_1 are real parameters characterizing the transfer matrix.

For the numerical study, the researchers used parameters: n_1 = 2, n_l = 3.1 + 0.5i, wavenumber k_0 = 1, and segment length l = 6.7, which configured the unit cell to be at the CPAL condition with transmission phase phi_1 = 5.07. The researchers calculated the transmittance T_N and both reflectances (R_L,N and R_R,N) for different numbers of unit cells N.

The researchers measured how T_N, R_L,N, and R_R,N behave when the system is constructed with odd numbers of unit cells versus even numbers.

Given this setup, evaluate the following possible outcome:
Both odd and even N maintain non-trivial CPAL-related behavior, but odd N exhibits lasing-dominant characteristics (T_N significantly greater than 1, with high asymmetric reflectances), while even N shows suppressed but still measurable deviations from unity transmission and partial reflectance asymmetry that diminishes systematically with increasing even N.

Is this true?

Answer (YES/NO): NO